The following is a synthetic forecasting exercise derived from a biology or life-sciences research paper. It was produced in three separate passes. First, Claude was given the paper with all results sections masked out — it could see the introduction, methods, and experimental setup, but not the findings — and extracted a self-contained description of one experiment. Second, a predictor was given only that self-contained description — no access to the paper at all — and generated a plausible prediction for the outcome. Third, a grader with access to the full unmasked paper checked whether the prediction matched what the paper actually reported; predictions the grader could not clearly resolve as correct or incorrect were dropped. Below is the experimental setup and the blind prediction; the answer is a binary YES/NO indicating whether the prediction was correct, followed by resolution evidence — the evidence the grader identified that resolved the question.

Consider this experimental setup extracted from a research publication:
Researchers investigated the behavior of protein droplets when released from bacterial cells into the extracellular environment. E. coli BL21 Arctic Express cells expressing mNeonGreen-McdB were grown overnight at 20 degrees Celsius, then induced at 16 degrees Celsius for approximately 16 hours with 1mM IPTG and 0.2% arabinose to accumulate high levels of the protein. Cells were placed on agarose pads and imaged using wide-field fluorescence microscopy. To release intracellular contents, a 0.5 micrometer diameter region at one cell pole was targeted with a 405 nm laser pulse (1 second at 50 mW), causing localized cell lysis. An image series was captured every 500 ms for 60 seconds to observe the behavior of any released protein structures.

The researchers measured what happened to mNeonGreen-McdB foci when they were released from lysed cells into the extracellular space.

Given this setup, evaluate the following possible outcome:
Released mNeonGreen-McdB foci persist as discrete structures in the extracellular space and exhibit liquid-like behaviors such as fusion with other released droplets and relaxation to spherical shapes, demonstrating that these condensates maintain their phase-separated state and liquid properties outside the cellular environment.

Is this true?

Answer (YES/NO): NO